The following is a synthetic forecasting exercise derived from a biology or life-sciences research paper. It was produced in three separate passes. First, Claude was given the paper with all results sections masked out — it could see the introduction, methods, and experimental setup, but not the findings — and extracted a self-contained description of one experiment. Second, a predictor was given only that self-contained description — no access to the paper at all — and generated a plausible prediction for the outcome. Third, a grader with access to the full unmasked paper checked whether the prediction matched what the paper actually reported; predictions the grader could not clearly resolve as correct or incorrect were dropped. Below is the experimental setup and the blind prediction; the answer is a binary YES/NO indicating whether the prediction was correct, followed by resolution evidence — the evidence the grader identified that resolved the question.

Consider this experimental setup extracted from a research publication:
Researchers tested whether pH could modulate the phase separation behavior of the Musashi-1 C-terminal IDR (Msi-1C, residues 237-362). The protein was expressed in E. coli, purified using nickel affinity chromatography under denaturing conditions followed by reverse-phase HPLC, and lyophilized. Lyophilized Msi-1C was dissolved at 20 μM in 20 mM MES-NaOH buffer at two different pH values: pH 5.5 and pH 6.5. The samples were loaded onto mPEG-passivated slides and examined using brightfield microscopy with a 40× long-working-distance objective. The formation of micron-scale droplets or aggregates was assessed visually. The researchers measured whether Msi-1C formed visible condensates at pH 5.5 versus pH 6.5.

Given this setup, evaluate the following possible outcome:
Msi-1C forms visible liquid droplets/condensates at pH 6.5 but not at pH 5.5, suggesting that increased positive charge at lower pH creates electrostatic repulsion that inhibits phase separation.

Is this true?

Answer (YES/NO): NO